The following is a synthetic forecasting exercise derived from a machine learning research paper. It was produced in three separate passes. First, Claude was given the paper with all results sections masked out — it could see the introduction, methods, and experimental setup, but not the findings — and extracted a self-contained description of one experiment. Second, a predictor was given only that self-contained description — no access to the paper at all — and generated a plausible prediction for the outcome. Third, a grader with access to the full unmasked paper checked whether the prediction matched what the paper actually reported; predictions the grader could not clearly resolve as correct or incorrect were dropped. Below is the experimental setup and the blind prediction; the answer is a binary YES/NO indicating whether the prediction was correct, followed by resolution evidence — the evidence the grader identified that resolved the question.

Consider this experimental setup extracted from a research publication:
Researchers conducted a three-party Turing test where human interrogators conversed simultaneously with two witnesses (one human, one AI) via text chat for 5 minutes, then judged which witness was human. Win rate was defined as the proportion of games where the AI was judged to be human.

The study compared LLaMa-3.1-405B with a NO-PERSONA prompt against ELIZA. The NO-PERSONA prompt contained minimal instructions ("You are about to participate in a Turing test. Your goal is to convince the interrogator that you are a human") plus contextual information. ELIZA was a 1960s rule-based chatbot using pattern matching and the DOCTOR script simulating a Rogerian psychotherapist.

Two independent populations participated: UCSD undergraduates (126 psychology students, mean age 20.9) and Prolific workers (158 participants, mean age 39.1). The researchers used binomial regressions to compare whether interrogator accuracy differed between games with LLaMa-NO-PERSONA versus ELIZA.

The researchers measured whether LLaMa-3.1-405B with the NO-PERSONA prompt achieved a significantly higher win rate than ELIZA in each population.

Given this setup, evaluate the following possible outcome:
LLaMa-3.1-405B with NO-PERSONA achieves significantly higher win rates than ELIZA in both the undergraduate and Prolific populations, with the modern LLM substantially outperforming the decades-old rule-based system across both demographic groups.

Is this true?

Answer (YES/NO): NO